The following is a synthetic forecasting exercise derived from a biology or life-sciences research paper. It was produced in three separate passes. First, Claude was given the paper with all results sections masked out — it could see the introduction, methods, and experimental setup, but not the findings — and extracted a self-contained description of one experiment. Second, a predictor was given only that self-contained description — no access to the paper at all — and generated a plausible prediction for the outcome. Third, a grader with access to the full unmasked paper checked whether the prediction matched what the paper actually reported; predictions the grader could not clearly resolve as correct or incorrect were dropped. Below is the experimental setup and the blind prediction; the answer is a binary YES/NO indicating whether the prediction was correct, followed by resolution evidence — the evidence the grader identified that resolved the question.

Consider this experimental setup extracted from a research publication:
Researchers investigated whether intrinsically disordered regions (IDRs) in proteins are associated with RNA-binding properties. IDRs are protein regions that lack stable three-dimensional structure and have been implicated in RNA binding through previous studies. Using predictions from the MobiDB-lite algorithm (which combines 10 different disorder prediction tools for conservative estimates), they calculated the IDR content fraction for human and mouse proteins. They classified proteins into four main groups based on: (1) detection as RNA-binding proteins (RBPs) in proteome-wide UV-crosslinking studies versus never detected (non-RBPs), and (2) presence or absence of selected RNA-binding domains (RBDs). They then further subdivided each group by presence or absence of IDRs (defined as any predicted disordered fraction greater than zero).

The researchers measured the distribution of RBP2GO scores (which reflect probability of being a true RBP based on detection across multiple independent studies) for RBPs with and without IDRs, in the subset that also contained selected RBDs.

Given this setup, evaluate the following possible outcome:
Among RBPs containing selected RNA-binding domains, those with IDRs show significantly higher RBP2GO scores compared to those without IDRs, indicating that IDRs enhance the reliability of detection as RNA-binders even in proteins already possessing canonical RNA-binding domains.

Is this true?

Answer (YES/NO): NO